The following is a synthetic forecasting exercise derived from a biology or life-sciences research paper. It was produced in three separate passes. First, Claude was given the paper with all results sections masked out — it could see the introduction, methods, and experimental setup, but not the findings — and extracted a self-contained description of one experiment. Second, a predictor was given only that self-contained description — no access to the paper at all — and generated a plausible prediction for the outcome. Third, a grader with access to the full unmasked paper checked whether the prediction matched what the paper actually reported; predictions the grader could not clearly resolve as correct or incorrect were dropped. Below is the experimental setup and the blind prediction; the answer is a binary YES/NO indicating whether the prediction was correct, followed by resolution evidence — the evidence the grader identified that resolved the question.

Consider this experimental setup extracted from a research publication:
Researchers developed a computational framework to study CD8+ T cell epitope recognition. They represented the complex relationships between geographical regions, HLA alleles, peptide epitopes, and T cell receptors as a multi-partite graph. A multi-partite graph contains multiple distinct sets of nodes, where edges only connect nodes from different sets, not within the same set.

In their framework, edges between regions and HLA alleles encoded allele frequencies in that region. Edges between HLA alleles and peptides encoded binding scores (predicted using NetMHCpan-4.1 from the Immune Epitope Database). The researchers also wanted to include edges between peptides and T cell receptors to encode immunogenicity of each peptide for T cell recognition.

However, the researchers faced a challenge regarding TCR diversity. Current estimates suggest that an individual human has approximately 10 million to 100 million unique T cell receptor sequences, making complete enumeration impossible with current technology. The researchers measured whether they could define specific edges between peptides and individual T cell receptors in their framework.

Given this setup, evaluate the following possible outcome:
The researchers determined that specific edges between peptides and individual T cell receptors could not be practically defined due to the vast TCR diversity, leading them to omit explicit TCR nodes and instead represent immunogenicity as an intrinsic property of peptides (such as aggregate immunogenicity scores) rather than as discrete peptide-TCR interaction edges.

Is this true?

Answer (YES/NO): YES